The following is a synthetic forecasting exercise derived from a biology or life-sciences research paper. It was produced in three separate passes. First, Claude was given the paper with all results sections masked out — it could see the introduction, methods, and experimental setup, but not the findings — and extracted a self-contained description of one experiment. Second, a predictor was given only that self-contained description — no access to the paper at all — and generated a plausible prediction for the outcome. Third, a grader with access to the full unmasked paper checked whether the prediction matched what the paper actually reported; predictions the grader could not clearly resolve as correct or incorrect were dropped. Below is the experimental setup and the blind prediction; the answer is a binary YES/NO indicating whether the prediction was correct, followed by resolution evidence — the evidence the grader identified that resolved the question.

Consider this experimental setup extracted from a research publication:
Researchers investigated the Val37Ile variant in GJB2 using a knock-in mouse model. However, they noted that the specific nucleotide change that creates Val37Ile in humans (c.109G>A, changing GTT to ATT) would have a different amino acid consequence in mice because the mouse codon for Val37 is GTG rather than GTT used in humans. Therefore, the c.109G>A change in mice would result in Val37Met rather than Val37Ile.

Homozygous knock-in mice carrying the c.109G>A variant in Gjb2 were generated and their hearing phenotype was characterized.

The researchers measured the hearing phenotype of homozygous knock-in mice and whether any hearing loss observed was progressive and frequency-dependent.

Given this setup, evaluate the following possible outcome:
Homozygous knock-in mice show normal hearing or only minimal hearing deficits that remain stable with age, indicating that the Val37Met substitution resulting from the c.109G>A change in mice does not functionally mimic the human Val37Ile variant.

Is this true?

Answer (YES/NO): NO